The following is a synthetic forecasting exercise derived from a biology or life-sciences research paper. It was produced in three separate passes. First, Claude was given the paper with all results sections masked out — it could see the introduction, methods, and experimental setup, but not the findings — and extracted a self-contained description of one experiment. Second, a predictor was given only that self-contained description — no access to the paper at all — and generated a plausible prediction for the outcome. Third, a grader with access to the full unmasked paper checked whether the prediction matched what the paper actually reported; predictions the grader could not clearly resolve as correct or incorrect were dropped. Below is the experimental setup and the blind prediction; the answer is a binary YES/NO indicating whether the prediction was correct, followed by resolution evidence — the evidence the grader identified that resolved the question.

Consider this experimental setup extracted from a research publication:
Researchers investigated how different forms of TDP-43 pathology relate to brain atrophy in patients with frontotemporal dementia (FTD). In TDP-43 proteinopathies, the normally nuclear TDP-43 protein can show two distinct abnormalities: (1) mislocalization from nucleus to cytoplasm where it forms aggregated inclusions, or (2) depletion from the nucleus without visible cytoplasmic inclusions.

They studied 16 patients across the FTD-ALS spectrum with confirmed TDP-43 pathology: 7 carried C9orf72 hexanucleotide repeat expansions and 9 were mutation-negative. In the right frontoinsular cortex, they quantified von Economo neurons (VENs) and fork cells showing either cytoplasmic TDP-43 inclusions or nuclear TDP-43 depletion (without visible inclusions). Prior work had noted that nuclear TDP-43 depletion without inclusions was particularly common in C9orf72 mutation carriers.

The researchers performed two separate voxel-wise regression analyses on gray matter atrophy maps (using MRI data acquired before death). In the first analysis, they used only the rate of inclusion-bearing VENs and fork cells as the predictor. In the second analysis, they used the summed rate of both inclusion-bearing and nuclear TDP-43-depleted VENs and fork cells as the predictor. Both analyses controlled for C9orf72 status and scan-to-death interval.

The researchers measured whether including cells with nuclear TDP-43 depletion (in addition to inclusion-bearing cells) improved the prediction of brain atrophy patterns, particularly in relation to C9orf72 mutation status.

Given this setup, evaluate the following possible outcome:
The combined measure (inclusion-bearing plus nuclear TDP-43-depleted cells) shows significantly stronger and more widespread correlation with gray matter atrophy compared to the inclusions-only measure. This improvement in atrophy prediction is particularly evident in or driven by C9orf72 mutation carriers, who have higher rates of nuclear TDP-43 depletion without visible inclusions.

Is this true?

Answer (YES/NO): NO